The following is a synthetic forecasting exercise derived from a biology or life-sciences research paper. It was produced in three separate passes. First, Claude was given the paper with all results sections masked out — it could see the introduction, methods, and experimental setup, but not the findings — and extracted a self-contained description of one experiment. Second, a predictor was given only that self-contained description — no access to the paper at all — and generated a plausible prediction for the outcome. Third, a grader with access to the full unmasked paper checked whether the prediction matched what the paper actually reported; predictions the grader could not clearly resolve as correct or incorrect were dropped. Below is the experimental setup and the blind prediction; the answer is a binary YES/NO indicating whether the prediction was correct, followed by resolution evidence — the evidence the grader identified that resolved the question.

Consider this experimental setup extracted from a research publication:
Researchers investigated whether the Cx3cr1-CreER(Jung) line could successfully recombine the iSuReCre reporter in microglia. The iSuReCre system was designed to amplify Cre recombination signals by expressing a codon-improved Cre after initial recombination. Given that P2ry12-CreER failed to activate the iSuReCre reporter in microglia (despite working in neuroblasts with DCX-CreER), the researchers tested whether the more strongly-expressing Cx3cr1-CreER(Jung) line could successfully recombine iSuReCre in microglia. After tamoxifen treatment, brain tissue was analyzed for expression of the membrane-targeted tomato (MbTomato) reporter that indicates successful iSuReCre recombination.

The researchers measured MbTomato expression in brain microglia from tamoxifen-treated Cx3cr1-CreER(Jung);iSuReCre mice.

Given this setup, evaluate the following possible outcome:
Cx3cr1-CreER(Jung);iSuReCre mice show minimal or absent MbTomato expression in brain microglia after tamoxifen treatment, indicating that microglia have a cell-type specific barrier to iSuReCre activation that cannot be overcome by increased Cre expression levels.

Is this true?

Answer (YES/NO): YES